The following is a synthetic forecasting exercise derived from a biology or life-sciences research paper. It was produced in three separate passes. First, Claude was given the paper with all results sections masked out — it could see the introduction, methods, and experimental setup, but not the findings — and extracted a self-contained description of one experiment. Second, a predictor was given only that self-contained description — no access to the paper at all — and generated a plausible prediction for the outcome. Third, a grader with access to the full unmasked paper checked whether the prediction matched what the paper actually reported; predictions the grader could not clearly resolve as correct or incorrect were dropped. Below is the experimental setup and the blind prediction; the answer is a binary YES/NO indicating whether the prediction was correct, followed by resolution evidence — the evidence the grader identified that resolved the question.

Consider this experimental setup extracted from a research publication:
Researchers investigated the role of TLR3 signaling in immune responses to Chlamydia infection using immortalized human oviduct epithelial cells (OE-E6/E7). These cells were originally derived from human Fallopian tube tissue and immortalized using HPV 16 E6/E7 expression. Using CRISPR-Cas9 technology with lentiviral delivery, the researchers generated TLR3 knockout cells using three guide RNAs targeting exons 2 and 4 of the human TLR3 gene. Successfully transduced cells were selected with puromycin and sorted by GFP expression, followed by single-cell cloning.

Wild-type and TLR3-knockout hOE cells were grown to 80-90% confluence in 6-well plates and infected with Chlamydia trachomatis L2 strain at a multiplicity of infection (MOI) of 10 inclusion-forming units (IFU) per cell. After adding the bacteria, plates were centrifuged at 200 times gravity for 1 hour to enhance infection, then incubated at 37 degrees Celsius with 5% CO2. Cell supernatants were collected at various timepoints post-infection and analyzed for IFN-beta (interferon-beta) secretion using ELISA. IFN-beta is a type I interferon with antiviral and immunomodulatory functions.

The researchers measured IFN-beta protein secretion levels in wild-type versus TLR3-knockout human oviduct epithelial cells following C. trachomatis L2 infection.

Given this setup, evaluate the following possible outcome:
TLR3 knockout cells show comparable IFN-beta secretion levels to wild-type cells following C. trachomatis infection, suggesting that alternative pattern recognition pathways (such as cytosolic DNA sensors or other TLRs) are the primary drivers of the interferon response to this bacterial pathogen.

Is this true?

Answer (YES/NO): NO